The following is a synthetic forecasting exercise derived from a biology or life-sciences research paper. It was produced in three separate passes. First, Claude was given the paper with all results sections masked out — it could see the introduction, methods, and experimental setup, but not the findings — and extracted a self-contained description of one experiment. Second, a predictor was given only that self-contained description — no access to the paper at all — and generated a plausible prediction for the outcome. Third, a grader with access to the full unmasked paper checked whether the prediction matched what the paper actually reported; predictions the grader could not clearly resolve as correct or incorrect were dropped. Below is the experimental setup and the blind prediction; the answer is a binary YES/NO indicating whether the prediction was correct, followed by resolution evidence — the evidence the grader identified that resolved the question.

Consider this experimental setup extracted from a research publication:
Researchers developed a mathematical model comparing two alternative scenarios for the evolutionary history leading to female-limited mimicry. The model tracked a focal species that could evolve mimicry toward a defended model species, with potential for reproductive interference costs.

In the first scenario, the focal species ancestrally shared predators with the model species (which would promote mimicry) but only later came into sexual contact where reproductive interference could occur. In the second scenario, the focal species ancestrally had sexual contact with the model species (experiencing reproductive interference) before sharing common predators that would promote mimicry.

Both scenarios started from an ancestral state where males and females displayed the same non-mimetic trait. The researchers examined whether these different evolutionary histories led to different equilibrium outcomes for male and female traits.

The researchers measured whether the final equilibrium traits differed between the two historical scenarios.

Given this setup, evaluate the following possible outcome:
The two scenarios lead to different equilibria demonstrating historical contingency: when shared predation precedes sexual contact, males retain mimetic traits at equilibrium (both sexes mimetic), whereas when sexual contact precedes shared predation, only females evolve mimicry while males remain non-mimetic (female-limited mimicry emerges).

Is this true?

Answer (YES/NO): NO